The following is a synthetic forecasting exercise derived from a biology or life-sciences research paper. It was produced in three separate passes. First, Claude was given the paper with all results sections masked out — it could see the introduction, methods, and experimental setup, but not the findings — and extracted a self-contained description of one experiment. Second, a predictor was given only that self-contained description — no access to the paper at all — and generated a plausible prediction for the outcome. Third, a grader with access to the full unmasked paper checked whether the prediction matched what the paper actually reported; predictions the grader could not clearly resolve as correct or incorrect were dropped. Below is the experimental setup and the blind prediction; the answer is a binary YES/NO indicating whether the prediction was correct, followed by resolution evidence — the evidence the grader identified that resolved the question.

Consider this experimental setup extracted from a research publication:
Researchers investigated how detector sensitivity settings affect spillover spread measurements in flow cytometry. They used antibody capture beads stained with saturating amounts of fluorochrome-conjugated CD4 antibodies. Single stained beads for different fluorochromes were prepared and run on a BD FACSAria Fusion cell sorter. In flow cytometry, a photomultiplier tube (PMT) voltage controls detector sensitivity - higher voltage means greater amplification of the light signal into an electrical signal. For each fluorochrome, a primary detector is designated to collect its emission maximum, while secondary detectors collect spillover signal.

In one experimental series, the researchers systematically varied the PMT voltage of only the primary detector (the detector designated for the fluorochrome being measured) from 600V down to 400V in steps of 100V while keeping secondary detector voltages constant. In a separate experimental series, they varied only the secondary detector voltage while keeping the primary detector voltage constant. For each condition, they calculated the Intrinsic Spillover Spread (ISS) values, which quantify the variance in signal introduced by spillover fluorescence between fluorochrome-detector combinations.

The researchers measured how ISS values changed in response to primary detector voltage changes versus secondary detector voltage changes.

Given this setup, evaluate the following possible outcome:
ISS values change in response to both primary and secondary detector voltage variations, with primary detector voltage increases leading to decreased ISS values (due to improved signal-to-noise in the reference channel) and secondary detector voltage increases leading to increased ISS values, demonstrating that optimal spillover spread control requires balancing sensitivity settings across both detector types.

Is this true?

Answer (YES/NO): NO